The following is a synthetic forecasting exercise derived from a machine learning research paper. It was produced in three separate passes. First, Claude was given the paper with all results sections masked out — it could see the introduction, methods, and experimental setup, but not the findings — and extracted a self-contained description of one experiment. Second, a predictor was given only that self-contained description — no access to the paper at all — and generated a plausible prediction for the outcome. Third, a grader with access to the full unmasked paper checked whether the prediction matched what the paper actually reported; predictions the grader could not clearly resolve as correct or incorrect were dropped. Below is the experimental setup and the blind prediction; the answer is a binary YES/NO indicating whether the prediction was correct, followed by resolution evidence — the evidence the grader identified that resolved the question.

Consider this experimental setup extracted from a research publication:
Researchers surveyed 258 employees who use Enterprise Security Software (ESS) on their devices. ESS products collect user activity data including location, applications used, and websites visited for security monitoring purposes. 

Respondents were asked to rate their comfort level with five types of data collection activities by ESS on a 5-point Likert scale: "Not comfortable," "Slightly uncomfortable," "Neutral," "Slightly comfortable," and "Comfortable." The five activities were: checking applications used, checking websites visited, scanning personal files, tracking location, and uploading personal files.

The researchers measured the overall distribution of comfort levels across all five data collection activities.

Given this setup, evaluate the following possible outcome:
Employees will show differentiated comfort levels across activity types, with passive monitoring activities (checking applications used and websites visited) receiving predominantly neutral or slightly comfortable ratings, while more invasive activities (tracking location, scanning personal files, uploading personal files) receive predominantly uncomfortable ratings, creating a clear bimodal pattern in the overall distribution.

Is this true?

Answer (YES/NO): NO